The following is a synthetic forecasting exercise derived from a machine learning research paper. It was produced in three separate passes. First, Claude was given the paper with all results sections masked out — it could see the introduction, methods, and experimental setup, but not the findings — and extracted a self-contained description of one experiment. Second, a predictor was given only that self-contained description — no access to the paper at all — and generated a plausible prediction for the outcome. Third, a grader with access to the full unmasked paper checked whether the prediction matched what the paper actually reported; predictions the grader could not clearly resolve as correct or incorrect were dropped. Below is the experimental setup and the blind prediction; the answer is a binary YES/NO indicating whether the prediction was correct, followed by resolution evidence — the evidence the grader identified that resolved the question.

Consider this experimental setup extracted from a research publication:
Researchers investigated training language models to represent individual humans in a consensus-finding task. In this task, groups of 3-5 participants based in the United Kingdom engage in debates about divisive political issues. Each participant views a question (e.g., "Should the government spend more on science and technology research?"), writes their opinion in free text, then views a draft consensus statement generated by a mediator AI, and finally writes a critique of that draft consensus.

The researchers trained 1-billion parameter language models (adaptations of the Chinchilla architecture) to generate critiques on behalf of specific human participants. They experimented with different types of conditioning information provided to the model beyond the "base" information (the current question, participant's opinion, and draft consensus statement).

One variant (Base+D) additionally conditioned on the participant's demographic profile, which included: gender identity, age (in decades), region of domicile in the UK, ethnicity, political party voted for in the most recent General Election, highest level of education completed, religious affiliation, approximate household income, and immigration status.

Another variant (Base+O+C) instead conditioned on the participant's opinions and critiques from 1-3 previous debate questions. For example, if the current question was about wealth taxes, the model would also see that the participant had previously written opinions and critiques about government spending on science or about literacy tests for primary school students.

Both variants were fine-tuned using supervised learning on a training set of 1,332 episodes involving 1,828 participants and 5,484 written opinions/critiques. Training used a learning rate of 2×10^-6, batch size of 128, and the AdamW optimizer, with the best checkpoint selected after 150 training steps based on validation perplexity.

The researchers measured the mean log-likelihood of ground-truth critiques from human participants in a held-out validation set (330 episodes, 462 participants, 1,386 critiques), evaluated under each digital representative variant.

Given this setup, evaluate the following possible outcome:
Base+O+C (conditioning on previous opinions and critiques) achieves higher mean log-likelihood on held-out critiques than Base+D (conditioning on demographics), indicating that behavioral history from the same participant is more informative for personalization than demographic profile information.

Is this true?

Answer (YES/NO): YES